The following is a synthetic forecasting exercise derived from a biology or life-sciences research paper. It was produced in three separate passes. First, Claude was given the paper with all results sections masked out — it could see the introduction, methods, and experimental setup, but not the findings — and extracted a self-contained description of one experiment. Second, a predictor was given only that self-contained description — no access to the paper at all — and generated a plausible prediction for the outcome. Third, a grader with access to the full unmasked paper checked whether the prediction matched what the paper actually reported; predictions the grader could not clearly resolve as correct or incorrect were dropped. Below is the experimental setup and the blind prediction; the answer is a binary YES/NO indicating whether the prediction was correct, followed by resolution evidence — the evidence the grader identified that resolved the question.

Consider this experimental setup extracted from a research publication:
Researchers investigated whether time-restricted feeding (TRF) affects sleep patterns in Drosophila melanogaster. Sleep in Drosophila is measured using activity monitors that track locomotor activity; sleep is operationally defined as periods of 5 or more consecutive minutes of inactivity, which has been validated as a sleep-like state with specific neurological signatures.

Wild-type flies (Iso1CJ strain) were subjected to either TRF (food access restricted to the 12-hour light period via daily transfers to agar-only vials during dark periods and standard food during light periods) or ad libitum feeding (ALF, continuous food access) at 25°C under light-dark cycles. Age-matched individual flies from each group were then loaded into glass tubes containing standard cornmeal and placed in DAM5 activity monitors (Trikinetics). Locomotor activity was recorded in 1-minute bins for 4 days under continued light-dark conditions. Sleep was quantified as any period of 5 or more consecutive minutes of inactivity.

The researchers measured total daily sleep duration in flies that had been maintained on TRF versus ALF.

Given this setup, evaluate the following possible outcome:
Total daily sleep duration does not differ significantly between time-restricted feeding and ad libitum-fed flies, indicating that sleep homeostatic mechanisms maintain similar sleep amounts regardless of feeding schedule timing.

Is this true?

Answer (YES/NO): NO